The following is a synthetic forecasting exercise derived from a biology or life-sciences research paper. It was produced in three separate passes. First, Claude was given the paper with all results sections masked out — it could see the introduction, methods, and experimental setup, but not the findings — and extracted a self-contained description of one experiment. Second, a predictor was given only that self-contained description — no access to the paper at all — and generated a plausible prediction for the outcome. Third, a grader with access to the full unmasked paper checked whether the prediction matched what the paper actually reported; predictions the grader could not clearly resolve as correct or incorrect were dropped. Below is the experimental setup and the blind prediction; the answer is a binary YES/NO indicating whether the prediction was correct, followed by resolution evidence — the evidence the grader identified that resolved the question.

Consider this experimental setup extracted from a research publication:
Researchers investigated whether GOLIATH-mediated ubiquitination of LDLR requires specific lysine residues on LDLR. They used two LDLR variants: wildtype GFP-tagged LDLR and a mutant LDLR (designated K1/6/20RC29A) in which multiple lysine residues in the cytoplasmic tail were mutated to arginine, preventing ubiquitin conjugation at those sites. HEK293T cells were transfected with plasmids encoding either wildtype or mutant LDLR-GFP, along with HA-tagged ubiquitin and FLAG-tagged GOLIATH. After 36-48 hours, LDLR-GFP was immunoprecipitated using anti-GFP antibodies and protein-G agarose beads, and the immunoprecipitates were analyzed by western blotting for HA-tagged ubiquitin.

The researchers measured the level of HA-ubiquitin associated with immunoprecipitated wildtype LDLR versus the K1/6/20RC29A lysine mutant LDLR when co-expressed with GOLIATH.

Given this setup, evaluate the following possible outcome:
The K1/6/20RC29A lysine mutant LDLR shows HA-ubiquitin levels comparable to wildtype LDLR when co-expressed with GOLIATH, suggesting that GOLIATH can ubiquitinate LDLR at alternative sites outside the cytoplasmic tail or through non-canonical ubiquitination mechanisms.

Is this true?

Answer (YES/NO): NO